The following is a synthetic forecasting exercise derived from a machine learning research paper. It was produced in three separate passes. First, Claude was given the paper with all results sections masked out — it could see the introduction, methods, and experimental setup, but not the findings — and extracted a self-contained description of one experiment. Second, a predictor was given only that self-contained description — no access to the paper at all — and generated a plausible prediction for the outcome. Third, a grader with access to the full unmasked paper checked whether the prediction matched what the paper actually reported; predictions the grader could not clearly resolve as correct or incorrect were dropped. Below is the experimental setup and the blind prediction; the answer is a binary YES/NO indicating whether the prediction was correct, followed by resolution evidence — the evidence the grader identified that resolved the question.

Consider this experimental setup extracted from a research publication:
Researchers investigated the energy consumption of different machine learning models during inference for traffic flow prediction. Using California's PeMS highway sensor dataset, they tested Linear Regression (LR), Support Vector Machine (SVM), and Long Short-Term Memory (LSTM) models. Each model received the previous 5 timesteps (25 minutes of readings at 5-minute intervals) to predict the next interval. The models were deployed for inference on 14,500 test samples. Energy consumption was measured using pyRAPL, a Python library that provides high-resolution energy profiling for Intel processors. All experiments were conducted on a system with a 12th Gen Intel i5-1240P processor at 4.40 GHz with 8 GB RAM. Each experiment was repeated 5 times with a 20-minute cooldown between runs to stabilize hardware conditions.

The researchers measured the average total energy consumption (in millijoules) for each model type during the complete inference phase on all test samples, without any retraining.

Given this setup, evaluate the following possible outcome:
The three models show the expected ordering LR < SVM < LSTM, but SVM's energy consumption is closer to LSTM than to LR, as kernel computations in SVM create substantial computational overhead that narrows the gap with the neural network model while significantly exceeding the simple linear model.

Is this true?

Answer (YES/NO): NO